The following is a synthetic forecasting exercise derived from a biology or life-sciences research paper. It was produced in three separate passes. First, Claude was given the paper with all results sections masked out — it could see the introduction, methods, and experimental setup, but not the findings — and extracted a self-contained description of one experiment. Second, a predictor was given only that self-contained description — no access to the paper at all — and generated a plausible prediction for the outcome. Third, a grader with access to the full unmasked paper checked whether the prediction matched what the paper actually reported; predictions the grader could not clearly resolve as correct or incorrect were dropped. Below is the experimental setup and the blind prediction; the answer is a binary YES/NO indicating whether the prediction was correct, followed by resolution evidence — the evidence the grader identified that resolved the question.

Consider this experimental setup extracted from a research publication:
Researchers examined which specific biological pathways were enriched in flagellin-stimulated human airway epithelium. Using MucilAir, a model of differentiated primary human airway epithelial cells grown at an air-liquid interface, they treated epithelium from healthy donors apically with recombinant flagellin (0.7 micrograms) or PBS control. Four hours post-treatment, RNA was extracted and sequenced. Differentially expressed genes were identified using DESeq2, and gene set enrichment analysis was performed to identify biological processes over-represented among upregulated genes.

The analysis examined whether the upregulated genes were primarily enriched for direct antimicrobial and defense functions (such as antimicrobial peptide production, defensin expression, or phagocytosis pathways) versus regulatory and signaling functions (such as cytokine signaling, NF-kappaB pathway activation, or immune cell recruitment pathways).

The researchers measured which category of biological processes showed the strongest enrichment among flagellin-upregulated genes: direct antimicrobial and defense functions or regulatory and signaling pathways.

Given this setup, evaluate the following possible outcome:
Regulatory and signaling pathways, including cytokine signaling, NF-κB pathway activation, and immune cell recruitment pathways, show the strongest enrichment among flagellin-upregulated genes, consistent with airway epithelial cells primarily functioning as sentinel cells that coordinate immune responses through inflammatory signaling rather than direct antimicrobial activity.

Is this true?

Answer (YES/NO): YES